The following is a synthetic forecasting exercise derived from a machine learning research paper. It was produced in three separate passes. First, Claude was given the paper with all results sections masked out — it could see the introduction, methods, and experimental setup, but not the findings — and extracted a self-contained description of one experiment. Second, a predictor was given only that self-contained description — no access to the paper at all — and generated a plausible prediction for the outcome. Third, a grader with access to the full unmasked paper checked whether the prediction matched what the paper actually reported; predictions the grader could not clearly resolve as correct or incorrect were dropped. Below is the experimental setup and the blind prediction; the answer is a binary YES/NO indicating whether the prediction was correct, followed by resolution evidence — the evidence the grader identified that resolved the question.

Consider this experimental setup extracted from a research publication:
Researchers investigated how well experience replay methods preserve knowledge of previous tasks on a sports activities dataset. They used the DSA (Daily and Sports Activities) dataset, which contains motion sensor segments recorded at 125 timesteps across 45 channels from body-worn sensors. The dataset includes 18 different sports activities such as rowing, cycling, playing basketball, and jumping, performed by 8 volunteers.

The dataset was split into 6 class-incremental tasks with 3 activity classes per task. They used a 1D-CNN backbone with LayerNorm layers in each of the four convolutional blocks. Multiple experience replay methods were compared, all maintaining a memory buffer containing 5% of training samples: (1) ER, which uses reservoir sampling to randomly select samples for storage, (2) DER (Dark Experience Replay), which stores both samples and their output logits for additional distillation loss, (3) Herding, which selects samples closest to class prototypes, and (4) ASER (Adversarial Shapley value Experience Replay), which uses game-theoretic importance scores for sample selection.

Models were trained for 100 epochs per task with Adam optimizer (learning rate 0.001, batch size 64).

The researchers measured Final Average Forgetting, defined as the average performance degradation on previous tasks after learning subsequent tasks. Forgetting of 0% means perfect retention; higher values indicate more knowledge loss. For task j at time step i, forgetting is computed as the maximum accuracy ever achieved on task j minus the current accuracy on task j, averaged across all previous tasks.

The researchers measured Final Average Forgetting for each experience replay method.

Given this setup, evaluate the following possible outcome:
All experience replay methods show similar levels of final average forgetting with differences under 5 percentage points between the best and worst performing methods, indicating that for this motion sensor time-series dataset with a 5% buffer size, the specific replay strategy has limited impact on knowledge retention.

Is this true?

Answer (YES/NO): YES